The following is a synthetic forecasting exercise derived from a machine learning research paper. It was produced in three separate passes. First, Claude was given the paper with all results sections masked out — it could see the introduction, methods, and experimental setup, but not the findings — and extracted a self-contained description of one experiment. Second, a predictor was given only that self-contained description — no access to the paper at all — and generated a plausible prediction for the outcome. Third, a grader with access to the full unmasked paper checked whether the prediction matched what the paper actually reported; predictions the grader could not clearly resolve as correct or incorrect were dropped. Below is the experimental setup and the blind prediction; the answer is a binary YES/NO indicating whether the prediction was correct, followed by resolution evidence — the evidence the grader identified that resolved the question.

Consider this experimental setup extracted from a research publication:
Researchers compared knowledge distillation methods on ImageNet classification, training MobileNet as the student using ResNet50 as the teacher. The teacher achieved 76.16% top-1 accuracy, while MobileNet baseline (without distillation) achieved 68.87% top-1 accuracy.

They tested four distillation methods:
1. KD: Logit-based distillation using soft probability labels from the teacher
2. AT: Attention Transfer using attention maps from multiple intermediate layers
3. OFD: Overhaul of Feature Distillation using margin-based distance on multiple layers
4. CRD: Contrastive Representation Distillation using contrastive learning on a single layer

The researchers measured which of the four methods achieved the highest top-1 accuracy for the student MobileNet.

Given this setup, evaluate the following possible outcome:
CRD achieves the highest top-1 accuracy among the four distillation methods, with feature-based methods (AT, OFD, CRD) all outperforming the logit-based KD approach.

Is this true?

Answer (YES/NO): YES